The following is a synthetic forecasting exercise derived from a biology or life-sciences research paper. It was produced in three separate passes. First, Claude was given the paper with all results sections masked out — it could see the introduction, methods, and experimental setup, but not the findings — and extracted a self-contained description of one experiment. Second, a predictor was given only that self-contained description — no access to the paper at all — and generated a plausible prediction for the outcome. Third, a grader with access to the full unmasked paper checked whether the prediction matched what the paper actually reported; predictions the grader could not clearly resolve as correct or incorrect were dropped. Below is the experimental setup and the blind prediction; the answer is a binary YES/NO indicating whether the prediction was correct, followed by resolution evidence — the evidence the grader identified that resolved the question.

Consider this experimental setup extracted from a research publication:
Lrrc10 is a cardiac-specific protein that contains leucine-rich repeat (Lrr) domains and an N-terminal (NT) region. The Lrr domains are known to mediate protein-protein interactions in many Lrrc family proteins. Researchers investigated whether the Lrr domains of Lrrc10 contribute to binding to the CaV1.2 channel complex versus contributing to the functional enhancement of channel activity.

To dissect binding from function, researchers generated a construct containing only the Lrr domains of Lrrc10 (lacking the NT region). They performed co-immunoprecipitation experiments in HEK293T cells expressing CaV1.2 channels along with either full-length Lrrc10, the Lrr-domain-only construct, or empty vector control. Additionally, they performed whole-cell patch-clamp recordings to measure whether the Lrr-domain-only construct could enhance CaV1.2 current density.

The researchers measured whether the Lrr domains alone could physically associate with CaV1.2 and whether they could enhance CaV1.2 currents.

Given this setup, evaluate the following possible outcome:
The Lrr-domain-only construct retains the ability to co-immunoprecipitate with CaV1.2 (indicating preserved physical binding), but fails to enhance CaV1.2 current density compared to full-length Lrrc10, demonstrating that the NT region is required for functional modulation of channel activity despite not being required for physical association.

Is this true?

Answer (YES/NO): YES